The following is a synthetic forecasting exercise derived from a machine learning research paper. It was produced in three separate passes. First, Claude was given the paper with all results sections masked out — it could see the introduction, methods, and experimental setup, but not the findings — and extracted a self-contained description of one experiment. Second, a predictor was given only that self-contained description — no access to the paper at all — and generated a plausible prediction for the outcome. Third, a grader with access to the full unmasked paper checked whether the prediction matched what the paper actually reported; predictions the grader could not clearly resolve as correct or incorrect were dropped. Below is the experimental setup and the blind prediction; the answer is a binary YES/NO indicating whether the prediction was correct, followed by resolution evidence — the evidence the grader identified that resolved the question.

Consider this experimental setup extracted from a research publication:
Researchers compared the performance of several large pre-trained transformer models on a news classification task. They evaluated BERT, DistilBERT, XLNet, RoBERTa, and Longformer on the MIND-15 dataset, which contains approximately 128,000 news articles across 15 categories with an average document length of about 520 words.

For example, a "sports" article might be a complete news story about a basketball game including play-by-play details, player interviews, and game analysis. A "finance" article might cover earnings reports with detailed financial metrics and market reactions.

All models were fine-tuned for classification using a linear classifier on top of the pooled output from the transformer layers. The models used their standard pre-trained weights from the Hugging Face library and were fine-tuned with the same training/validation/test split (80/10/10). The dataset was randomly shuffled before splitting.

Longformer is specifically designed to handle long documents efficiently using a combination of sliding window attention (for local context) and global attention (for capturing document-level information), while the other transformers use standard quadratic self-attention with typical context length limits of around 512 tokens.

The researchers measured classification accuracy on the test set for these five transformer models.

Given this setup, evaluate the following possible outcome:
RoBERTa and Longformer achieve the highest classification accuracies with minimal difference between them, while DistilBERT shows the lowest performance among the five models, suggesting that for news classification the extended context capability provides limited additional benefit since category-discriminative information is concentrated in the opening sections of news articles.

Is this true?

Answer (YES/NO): YES